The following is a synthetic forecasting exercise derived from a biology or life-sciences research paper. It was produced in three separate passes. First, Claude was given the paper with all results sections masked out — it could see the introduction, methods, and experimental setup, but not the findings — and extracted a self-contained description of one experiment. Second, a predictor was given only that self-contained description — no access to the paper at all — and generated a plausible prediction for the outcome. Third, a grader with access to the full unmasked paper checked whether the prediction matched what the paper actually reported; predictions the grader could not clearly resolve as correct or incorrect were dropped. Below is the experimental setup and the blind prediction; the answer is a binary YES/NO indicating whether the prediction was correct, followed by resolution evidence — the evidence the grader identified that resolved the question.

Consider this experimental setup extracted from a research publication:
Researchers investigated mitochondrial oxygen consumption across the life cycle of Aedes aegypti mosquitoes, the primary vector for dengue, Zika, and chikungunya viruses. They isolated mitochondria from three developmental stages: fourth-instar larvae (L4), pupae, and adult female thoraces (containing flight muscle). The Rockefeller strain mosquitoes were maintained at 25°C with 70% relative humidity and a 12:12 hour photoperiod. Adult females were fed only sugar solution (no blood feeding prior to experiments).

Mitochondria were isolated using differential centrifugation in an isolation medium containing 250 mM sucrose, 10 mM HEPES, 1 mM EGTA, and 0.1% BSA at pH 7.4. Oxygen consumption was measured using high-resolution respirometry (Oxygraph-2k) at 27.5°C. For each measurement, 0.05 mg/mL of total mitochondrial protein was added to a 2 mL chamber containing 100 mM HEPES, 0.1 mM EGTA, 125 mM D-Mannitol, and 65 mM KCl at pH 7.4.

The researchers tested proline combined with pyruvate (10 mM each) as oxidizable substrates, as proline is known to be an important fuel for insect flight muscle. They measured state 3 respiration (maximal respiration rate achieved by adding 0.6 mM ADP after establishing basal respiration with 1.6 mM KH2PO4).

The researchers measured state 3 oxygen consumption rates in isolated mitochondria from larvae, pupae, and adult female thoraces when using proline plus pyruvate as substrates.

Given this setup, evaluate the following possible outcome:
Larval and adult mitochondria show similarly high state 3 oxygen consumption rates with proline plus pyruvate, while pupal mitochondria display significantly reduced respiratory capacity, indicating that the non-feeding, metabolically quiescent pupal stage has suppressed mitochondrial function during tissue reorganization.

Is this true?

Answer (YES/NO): NO